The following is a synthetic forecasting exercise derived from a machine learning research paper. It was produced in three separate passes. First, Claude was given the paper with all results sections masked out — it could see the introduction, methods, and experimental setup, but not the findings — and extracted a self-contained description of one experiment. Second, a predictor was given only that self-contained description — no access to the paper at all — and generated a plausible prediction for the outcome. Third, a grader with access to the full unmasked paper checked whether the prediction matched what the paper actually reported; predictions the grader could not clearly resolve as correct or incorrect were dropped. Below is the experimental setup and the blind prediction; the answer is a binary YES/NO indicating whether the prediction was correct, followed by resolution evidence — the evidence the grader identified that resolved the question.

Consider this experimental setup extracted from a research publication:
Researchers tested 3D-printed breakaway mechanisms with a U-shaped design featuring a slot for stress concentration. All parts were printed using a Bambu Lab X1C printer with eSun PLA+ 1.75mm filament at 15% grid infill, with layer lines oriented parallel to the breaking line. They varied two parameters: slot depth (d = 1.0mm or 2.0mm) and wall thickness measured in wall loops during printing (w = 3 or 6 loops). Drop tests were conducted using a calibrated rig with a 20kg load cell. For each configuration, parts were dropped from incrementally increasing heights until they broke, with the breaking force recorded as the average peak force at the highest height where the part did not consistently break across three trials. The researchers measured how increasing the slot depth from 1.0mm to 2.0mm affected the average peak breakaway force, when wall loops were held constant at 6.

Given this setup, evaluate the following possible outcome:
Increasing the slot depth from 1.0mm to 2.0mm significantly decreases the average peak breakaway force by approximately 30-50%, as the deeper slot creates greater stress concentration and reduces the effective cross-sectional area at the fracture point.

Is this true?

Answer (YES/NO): YES